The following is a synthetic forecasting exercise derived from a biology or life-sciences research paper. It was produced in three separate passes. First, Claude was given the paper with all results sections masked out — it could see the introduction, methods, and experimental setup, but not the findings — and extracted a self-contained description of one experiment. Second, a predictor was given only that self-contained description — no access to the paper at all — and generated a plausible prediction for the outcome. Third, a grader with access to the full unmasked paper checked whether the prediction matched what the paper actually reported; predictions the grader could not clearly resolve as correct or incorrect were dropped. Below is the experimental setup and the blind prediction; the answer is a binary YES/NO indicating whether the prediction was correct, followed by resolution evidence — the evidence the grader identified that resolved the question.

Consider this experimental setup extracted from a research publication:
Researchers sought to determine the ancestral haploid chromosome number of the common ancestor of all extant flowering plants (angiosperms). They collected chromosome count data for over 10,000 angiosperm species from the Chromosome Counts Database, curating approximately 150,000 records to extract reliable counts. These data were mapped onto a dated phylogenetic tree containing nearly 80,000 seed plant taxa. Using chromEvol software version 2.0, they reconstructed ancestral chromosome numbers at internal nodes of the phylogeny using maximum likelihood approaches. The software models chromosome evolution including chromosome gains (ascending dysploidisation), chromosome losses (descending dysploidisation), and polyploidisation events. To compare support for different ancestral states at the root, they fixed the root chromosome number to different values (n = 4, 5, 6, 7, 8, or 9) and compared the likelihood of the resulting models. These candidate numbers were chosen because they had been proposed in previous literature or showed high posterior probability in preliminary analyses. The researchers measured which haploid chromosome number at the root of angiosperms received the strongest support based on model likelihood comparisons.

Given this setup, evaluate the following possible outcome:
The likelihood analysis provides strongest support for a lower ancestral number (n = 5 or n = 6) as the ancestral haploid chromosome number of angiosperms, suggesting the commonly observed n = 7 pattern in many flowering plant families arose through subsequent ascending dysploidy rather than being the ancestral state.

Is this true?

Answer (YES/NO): NO